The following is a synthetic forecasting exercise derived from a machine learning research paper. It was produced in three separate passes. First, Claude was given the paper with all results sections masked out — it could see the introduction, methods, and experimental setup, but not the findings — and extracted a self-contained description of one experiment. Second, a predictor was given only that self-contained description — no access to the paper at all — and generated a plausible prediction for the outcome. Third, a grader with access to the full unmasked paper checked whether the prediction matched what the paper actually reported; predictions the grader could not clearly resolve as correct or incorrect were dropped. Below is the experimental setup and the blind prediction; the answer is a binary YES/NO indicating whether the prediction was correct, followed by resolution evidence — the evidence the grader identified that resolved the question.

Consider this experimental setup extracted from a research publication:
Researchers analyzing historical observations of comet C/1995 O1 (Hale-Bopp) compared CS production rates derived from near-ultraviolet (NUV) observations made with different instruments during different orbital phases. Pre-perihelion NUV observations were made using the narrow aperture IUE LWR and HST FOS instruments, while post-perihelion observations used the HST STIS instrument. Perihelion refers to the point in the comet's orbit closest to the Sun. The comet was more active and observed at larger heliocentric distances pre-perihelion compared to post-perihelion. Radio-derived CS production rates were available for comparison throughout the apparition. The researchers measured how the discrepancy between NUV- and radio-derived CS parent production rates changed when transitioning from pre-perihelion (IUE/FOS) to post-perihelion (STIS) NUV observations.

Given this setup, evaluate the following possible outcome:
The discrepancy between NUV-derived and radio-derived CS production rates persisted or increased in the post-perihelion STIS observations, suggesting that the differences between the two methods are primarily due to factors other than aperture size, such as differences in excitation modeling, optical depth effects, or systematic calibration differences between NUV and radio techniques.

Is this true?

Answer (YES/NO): NO